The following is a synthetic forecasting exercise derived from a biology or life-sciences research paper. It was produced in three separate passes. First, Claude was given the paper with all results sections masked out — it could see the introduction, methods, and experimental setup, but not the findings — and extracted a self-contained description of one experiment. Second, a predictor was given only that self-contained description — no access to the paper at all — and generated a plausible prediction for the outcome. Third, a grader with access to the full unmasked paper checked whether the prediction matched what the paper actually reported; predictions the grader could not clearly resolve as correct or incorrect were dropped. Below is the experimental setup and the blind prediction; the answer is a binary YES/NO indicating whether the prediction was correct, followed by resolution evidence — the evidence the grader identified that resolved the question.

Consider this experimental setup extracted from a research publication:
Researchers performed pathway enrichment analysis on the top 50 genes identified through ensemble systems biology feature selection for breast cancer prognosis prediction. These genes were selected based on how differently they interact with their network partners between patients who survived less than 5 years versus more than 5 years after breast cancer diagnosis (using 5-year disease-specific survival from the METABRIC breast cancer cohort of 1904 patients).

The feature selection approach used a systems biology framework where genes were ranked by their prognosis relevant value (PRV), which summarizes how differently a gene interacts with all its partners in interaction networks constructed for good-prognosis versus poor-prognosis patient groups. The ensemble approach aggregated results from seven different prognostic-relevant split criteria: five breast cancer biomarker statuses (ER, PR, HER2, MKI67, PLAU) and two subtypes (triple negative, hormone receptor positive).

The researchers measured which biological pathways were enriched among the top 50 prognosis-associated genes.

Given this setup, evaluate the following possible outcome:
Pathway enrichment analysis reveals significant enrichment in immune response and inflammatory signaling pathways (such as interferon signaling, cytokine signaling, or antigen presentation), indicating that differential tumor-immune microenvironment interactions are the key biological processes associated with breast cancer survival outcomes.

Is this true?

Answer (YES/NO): NO